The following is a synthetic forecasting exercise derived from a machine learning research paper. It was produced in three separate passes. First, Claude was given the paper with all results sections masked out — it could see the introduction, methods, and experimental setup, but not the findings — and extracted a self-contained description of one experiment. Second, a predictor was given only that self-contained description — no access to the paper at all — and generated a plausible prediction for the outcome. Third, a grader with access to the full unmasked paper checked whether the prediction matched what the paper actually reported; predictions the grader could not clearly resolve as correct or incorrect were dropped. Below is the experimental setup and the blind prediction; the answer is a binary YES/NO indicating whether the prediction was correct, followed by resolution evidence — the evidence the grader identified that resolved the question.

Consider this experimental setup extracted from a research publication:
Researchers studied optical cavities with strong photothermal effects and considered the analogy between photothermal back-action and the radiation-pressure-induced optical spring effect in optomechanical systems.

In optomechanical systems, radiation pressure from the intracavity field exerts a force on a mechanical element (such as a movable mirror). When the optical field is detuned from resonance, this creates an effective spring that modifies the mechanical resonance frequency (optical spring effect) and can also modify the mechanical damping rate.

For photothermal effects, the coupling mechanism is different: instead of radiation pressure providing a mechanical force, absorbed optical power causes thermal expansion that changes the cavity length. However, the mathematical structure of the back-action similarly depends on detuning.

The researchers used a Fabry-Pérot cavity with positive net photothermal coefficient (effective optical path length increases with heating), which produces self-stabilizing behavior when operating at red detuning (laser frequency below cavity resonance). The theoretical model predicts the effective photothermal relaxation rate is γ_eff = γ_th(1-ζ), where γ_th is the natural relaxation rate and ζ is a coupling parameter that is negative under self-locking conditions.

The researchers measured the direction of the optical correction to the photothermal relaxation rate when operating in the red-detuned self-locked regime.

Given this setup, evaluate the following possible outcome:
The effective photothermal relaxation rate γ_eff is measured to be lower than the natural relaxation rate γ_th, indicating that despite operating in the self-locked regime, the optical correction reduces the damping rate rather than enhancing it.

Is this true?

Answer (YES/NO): NO